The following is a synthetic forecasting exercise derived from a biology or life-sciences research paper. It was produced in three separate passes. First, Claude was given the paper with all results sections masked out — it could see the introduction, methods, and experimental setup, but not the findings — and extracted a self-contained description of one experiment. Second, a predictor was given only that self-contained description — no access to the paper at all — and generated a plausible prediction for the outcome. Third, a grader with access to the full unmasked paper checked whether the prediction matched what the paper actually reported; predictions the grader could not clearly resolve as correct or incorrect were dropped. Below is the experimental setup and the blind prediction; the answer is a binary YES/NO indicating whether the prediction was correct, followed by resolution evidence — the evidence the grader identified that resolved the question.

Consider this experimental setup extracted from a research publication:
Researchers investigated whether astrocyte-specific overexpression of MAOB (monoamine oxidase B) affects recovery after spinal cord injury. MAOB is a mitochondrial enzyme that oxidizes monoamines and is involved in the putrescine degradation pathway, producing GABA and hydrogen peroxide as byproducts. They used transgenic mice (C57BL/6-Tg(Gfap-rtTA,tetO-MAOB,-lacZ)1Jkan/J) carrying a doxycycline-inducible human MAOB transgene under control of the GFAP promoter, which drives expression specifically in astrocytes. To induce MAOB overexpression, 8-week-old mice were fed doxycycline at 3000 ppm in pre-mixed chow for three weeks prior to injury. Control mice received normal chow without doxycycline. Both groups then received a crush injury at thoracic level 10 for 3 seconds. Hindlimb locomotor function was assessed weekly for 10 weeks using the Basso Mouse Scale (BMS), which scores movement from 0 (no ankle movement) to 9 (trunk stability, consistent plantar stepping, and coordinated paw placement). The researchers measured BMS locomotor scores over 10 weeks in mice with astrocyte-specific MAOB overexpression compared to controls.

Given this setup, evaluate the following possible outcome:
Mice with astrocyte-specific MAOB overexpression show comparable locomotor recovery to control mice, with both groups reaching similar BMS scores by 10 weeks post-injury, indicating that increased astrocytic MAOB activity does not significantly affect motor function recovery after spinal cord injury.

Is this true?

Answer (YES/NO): NO